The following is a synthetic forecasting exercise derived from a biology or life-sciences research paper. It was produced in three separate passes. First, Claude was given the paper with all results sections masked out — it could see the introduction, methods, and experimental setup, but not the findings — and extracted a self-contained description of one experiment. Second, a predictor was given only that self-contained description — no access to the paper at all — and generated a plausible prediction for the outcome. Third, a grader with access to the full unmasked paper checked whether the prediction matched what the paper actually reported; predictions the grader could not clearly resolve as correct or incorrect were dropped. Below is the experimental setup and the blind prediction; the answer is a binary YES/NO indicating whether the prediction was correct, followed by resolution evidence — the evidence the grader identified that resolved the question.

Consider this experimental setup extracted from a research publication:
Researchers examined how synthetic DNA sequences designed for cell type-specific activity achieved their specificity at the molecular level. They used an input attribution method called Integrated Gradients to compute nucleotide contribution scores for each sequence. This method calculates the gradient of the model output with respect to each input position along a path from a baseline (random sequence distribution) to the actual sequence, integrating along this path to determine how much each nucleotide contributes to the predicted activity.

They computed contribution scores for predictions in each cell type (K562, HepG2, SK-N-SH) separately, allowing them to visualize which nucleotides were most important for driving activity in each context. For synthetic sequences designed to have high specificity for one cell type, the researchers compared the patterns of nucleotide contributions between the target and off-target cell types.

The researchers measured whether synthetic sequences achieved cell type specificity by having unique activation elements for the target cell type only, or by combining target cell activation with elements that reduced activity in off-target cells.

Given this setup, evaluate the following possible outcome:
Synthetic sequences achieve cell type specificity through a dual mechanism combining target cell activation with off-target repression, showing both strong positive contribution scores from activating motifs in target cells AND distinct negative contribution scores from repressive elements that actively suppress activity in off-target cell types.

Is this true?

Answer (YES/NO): YES